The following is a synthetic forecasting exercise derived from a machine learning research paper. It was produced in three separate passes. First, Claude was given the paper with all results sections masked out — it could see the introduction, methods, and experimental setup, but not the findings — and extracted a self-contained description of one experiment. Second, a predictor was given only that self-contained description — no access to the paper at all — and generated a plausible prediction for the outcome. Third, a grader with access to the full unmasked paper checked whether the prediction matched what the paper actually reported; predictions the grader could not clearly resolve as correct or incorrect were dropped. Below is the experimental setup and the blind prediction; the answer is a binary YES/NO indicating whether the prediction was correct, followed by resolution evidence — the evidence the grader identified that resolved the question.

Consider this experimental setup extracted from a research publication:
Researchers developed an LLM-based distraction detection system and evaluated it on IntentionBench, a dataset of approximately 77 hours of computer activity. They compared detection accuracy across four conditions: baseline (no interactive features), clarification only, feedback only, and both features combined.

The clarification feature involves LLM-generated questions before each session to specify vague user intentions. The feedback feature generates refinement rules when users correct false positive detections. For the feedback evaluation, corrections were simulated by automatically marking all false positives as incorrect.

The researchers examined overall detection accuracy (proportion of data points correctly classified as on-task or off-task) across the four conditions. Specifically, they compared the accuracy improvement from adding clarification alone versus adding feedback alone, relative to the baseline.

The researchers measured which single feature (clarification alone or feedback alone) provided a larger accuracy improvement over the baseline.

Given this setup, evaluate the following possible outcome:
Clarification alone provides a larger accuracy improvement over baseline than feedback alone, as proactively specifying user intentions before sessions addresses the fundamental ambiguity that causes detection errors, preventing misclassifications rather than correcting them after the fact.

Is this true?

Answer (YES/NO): YES